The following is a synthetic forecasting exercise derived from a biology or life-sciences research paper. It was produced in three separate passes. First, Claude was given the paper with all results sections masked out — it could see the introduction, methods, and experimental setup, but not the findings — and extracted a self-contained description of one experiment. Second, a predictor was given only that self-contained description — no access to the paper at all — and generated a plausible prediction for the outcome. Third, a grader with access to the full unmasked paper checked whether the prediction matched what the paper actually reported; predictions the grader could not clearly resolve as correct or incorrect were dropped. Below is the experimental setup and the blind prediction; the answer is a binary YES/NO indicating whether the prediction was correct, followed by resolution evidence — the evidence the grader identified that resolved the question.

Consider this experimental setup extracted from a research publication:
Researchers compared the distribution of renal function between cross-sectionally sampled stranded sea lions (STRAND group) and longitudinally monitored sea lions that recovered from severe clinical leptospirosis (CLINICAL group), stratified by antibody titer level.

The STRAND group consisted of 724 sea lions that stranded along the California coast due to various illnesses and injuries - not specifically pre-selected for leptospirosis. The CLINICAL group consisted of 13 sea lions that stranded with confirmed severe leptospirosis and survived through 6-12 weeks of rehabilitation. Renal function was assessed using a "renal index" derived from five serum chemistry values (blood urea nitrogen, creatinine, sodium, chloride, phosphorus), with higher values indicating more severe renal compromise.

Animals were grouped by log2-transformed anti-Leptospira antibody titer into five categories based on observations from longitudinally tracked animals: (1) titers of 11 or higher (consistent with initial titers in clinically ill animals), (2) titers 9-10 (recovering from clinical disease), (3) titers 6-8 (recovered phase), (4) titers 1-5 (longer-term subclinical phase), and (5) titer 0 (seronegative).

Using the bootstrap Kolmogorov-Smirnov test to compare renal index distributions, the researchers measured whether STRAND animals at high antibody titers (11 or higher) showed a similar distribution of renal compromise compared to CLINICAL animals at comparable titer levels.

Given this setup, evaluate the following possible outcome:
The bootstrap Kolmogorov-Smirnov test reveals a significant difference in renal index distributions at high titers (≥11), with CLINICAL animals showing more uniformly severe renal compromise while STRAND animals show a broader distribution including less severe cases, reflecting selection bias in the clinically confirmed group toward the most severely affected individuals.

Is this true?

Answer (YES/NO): NO